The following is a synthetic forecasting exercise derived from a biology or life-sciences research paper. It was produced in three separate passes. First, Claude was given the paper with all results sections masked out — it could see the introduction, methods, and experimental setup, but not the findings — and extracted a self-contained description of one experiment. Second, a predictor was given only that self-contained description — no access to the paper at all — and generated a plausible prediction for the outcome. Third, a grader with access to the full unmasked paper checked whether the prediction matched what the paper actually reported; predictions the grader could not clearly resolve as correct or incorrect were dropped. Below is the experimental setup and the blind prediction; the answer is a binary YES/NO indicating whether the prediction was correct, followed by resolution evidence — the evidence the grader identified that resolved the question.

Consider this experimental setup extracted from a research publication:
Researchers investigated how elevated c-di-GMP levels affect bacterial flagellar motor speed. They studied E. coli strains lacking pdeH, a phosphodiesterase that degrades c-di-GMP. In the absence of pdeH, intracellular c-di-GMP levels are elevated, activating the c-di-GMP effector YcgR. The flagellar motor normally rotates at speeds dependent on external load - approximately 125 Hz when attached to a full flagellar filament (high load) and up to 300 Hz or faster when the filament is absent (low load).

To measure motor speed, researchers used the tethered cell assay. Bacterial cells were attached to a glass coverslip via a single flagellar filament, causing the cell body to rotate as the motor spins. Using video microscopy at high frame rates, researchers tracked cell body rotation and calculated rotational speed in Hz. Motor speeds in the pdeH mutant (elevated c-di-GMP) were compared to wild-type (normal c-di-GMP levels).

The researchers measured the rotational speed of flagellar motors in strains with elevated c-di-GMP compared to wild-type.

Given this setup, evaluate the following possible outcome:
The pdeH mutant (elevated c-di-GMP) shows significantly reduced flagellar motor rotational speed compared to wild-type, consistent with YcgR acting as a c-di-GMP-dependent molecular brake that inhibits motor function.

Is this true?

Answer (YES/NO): YES